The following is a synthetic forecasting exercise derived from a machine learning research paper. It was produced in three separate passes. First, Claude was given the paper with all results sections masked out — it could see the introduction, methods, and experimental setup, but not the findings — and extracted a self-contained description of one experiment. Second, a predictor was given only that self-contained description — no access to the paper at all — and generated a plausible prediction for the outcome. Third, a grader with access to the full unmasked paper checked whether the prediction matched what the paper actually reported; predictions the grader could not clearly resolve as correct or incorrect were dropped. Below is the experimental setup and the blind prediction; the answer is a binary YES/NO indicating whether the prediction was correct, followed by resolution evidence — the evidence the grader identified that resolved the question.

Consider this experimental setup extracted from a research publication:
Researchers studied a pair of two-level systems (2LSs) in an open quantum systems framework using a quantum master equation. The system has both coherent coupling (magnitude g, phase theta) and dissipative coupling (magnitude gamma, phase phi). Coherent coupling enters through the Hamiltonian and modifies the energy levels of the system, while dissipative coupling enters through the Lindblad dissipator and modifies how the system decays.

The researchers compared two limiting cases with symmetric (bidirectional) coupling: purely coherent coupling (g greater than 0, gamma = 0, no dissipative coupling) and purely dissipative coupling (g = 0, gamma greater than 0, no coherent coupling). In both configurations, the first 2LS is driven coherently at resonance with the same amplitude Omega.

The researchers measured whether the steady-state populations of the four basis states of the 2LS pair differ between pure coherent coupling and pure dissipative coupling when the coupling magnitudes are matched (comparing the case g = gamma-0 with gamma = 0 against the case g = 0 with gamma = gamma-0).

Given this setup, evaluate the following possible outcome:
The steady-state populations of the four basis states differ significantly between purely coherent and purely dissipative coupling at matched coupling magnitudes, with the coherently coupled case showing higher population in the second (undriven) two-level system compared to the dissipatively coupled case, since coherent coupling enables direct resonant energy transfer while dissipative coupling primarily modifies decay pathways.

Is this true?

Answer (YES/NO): NO